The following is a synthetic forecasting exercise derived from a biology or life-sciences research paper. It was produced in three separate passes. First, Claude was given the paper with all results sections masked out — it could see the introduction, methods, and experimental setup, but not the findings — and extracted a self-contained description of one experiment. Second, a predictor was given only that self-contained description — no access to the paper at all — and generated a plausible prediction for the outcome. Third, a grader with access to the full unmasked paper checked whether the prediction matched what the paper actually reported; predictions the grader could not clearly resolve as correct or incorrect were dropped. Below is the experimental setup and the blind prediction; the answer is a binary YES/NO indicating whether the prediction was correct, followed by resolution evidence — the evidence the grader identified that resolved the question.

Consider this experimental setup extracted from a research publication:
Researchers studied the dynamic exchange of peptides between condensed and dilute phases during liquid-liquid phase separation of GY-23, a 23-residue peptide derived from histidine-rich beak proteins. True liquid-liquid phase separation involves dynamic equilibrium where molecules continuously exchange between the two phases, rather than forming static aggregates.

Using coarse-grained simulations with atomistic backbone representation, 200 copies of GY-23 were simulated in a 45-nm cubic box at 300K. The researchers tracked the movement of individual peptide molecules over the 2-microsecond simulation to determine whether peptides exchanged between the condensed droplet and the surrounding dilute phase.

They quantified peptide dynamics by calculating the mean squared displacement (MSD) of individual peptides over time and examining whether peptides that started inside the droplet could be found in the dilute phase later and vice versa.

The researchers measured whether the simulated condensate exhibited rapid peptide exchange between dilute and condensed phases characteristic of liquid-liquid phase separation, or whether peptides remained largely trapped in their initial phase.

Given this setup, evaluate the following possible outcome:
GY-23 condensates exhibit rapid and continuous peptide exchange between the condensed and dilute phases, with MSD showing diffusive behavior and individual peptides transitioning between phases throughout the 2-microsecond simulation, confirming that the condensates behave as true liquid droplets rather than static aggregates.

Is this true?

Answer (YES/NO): YES